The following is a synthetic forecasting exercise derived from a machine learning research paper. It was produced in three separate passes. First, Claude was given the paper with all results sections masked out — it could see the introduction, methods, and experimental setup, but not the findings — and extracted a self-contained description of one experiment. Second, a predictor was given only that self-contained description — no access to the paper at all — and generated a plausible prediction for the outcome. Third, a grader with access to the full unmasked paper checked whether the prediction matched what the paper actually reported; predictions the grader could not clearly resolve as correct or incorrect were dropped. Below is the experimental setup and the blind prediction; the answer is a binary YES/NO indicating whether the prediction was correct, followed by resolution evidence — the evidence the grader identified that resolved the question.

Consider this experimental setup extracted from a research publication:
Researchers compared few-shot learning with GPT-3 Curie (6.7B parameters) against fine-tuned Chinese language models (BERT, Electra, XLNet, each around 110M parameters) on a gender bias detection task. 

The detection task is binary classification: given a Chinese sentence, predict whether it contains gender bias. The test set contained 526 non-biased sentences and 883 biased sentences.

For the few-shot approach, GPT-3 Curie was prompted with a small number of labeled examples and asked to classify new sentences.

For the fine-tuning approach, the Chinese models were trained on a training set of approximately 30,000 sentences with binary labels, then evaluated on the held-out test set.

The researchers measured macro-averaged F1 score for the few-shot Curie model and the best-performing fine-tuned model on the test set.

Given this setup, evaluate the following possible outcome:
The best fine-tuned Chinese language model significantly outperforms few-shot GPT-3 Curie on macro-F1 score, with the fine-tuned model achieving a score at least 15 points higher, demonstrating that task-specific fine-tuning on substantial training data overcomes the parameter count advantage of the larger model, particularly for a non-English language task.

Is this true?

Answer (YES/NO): NO